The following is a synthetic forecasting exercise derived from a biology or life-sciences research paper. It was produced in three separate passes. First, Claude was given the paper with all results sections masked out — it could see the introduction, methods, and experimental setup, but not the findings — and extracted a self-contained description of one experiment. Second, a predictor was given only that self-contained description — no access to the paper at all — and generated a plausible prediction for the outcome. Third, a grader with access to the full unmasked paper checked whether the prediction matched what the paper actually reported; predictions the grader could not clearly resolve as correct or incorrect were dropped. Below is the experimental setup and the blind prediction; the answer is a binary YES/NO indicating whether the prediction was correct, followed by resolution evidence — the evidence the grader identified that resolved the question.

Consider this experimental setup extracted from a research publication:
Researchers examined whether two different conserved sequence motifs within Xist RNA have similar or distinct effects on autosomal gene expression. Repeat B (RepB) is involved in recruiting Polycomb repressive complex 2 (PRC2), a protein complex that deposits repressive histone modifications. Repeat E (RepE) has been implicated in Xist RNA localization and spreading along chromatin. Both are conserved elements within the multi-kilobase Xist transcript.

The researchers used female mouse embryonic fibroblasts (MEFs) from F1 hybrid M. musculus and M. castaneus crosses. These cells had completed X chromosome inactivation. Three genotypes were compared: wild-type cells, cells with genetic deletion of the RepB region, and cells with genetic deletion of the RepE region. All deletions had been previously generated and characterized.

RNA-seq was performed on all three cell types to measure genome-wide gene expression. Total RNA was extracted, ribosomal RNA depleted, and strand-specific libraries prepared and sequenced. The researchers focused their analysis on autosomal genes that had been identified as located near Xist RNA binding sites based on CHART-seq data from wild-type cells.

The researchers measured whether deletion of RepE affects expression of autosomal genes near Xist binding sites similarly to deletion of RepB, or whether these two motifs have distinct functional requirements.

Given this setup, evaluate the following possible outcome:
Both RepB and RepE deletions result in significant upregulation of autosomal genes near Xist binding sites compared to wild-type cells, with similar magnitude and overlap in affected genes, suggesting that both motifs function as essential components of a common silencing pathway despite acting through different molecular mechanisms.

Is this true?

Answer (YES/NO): NO